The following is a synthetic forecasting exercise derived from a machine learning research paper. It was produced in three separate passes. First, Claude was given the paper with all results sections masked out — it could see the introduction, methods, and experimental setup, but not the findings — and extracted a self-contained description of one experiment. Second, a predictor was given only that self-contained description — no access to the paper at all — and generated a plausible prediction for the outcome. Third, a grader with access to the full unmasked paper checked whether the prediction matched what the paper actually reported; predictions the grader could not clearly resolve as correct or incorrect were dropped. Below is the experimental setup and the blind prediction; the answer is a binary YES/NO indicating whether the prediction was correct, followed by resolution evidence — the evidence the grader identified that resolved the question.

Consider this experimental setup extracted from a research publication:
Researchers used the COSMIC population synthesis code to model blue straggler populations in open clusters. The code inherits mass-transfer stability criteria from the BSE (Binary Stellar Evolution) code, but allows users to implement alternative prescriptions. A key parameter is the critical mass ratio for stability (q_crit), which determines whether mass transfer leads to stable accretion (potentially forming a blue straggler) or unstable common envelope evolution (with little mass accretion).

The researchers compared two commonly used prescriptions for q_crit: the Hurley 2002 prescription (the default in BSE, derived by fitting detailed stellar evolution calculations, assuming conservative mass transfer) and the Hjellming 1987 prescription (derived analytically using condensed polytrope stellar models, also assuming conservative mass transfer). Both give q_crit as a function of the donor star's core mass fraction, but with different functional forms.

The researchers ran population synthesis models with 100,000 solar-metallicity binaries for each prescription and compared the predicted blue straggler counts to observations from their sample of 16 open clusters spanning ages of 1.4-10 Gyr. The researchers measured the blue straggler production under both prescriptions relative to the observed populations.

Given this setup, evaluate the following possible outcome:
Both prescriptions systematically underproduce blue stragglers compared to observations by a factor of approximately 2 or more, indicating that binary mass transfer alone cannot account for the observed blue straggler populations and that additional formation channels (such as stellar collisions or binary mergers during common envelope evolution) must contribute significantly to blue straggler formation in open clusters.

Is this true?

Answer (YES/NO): NO